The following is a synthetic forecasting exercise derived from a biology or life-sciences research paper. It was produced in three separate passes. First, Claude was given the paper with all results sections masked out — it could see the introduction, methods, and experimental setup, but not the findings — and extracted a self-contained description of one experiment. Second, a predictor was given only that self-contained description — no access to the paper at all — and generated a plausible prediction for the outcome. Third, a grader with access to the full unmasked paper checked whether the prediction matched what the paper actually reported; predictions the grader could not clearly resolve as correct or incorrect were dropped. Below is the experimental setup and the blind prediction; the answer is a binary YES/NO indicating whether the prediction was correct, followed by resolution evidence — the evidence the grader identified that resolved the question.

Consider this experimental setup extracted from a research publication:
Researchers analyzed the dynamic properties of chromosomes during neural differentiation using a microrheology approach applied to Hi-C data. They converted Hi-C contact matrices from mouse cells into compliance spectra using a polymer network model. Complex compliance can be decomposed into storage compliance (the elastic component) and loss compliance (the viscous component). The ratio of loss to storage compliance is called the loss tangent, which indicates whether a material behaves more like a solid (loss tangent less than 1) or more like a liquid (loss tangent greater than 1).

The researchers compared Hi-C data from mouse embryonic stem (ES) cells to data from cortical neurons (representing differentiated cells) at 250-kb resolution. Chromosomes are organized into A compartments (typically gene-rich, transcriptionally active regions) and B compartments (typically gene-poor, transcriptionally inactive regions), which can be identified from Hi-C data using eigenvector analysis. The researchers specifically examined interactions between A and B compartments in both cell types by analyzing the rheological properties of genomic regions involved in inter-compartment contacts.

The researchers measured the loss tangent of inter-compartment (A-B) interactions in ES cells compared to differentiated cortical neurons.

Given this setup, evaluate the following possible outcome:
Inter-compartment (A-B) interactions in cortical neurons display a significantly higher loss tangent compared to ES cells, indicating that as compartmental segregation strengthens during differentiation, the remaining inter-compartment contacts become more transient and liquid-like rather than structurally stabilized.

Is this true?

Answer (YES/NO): YES